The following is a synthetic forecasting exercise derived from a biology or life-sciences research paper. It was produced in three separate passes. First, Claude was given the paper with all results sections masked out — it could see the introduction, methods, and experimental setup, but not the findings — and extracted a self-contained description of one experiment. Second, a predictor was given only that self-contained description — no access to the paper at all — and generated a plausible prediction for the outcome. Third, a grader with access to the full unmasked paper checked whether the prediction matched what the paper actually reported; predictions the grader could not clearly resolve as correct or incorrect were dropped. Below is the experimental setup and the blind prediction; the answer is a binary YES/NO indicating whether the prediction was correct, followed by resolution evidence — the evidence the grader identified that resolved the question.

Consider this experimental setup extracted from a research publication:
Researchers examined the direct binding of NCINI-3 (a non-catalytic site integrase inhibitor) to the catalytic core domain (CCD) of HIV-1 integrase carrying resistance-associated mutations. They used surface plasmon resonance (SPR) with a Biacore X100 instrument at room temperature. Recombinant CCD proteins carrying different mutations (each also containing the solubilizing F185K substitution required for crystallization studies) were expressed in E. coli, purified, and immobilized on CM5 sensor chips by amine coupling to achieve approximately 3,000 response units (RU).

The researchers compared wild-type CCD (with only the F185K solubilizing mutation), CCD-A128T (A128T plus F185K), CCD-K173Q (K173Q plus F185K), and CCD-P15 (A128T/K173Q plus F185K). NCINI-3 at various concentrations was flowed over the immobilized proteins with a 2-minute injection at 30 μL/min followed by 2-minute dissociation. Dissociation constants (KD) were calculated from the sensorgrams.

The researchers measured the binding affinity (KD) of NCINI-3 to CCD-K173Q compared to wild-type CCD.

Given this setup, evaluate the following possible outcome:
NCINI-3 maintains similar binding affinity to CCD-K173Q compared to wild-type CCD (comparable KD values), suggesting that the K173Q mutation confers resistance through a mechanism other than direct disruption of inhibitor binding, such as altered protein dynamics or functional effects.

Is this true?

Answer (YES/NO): NO